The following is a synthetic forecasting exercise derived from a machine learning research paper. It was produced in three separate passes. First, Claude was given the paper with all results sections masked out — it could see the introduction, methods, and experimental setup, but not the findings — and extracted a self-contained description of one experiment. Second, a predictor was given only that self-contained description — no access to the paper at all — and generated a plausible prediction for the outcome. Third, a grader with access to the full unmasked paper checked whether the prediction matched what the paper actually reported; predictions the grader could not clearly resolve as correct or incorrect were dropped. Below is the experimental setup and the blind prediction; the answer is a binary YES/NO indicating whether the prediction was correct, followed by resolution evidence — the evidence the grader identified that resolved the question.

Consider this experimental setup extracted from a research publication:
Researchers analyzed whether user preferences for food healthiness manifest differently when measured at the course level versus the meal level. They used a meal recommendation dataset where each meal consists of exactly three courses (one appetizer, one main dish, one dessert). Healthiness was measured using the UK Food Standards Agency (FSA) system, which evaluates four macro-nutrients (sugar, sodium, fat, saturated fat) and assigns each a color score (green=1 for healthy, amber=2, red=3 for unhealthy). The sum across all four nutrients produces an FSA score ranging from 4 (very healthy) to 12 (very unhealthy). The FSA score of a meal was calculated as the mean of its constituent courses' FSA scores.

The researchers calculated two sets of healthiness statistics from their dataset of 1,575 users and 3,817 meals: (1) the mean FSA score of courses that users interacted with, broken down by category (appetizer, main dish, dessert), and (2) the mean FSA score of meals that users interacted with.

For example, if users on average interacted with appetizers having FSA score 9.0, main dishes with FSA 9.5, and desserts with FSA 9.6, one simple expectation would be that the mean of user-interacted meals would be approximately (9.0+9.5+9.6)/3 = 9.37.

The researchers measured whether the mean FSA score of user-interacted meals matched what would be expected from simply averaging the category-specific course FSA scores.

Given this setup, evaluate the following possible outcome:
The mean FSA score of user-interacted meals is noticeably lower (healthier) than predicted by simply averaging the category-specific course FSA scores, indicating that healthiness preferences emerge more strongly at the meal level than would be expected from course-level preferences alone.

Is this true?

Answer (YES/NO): NO